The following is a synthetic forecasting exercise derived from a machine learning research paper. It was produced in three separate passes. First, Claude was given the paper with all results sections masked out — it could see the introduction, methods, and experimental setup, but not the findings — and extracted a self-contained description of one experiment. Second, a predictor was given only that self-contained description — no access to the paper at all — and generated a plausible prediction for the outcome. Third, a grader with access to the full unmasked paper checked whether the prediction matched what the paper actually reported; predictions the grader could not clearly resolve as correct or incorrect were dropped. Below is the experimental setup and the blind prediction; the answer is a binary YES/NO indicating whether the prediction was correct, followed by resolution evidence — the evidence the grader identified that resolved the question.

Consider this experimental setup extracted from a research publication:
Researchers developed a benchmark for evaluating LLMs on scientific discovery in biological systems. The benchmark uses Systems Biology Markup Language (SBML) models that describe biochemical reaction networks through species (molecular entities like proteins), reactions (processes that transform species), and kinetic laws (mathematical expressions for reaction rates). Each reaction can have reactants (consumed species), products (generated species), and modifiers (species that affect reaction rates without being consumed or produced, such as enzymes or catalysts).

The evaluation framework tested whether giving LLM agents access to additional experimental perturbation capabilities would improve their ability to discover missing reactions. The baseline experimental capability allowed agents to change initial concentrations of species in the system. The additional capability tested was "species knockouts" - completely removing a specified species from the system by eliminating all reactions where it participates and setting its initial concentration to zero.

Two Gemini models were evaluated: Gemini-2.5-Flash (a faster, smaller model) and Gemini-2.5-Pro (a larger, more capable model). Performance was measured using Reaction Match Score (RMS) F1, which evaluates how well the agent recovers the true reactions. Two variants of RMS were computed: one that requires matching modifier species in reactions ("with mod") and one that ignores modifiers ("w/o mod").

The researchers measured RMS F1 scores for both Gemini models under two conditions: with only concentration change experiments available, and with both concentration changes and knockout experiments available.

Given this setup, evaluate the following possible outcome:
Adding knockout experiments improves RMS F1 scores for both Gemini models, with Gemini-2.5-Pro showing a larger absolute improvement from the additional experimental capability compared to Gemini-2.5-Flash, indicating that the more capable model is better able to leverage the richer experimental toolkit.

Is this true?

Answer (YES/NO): NO